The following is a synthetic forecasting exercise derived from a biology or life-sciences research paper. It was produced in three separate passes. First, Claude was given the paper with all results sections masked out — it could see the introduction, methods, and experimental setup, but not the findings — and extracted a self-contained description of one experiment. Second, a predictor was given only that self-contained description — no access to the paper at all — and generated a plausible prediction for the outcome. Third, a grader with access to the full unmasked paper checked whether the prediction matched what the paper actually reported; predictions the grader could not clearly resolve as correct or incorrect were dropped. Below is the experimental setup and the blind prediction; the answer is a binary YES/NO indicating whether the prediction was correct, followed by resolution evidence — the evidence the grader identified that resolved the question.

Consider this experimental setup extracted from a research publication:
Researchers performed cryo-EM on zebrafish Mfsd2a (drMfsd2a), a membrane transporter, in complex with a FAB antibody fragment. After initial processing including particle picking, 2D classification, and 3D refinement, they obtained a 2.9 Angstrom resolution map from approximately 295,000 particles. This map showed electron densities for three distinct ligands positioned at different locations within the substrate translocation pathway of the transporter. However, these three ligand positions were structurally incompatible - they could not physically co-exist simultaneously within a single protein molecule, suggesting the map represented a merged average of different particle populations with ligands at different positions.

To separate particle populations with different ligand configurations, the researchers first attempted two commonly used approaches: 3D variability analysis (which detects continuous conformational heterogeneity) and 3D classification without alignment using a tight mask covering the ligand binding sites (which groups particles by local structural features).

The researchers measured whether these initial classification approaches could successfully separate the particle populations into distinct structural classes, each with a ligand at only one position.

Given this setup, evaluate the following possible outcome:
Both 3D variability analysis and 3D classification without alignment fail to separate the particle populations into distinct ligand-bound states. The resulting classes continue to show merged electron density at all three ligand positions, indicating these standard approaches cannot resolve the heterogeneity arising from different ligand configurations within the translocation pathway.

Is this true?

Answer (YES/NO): YES